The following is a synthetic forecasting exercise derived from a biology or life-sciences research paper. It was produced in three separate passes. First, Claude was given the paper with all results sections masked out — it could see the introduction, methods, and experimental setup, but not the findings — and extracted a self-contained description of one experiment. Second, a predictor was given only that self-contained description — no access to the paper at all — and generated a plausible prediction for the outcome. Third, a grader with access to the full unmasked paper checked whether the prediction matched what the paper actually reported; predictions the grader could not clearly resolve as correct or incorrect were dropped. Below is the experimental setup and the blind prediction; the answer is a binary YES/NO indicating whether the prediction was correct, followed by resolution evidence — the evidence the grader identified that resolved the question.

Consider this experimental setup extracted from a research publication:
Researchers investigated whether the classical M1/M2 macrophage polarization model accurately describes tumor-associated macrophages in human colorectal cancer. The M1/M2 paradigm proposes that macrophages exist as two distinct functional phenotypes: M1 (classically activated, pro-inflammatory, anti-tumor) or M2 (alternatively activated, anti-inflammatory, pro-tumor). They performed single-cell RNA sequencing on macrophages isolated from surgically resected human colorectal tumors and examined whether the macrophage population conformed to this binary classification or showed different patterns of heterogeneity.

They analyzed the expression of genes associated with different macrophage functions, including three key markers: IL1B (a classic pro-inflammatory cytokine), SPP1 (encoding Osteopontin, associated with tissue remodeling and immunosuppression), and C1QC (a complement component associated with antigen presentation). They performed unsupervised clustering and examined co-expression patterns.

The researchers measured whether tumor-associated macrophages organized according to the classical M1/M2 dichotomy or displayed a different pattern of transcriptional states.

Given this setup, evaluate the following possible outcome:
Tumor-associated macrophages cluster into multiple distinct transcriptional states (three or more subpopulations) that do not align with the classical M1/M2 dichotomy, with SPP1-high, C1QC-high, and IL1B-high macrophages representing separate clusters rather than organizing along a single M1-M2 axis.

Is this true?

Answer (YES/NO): YES